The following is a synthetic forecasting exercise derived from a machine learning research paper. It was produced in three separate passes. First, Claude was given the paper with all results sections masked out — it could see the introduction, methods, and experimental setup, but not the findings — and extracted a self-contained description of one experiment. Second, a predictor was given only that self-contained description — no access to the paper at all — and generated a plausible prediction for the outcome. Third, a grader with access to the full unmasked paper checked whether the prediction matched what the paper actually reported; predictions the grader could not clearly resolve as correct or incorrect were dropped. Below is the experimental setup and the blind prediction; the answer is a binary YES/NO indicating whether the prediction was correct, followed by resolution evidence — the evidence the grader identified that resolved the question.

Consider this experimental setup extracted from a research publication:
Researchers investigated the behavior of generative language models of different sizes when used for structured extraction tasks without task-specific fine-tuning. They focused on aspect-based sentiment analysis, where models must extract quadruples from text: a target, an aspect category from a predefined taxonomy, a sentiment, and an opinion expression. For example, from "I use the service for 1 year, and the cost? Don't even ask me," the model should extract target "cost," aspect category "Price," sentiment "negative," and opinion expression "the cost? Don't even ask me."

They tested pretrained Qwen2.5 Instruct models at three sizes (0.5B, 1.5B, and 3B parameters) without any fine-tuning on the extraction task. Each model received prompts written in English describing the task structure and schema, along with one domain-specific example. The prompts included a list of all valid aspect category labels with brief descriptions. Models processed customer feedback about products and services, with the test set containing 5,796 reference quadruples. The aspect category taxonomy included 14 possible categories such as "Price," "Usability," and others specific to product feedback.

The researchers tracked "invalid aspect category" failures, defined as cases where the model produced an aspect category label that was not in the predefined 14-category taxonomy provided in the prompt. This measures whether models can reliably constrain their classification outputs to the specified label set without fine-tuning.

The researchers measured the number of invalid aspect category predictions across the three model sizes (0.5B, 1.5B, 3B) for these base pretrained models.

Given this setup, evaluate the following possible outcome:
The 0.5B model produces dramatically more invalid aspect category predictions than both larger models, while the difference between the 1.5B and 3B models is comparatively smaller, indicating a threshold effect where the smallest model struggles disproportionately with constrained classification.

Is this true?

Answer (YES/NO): YES